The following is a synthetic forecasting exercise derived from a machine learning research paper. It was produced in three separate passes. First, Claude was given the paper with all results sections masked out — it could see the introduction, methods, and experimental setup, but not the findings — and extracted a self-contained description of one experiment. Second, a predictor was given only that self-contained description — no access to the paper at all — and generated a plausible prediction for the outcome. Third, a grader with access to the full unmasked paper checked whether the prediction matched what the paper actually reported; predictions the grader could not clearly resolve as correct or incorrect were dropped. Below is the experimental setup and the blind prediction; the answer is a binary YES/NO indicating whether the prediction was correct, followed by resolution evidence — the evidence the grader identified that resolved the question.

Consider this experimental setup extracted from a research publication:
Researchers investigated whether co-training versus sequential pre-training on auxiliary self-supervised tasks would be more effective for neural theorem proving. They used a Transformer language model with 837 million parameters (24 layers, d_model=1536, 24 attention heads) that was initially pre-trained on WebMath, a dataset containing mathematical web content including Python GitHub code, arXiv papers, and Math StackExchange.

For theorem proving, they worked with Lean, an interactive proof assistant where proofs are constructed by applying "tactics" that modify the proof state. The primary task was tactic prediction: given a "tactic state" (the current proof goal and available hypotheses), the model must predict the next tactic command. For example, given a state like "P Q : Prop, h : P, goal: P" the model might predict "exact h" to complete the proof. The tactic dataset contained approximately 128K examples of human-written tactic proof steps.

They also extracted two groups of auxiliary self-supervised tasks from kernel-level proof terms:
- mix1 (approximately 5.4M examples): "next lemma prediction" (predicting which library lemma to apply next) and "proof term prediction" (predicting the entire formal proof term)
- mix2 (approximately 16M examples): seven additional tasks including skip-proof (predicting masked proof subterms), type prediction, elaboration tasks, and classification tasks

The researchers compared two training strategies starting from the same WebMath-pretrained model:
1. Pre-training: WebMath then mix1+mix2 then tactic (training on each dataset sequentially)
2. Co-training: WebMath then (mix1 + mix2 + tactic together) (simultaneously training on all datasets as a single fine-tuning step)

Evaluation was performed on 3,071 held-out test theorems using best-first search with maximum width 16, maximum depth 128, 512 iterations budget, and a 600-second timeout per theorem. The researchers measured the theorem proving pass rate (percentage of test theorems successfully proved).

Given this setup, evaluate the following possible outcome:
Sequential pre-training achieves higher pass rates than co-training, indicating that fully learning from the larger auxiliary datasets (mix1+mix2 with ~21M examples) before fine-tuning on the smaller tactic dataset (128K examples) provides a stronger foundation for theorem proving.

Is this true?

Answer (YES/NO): NO